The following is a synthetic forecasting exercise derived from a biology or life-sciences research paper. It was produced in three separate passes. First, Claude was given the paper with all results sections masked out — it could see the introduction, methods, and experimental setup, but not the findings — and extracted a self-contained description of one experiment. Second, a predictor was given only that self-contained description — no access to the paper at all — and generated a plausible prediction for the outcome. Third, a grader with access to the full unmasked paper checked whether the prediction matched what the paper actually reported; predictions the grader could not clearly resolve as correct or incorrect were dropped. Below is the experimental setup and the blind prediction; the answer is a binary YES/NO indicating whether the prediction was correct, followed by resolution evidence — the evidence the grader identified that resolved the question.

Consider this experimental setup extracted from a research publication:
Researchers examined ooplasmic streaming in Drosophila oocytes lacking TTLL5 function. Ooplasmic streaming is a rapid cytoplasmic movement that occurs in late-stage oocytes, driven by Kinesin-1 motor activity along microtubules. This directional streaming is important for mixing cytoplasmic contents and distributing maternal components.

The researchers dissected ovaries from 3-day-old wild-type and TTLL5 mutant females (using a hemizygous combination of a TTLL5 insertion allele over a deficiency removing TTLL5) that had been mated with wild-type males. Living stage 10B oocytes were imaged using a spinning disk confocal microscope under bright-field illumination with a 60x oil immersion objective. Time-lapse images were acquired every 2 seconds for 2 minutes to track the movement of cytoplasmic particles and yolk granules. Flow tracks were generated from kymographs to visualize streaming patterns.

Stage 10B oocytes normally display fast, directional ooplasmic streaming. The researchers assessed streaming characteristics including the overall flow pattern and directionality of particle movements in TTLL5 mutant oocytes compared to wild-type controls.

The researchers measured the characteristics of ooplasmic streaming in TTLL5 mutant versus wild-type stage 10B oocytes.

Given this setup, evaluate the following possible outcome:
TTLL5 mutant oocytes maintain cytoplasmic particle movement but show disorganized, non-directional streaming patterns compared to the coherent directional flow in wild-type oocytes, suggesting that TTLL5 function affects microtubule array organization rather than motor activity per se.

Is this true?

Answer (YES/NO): NO